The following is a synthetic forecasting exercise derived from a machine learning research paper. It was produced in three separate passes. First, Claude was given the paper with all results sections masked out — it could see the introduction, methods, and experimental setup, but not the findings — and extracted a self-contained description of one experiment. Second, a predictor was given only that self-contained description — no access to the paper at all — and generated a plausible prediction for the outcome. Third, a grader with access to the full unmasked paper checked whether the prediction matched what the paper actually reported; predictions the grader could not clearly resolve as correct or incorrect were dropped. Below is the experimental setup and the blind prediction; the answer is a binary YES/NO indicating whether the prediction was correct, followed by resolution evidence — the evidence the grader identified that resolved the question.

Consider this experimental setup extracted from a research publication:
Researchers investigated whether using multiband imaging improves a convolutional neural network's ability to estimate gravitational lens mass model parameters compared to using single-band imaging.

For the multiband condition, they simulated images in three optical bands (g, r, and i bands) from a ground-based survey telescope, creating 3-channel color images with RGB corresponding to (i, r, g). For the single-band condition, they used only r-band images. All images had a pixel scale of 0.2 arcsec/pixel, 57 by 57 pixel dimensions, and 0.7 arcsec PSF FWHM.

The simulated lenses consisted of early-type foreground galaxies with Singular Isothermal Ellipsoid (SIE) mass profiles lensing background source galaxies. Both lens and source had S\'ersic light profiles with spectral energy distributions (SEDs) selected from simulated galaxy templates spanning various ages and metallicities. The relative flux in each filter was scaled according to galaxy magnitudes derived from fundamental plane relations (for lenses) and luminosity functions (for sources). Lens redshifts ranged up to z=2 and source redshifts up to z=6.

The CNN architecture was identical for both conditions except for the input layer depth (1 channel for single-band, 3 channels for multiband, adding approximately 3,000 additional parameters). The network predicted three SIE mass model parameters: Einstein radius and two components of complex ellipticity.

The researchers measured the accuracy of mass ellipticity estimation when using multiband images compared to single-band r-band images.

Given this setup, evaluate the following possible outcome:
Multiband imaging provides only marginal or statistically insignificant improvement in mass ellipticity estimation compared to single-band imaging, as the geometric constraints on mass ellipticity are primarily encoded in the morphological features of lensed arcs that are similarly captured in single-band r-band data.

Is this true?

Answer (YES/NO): NO